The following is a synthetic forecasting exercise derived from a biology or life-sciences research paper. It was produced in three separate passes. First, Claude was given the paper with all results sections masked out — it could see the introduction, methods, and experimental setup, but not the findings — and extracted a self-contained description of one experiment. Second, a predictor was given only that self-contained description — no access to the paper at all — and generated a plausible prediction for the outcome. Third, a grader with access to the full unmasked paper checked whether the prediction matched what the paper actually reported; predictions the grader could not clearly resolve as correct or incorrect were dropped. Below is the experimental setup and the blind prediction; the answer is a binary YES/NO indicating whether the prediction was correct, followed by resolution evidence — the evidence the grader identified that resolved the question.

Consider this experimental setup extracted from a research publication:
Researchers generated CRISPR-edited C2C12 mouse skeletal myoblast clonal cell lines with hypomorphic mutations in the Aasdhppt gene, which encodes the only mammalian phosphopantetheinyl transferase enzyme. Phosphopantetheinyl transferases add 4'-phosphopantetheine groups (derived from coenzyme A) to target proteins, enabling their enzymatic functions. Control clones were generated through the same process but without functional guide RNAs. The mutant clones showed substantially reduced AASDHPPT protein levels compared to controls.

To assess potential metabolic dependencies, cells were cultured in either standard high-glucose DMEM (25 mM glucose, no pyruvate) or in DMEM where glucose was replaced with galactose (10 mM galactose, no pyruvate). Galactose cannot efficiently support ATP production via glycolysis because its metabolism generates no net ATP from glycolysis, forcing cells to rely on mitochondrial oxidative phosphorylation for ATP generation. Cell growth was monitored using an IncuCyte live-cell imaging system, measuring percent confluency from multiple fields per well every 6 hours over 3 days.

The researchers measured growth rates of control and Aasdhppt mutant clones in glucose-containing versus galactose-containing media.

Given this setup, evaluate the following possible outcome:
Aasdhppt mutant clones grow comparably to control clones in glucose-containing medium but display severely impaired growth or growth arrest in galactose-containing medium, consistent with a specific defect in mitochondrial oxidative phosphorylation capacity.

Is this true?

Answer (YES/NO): NO